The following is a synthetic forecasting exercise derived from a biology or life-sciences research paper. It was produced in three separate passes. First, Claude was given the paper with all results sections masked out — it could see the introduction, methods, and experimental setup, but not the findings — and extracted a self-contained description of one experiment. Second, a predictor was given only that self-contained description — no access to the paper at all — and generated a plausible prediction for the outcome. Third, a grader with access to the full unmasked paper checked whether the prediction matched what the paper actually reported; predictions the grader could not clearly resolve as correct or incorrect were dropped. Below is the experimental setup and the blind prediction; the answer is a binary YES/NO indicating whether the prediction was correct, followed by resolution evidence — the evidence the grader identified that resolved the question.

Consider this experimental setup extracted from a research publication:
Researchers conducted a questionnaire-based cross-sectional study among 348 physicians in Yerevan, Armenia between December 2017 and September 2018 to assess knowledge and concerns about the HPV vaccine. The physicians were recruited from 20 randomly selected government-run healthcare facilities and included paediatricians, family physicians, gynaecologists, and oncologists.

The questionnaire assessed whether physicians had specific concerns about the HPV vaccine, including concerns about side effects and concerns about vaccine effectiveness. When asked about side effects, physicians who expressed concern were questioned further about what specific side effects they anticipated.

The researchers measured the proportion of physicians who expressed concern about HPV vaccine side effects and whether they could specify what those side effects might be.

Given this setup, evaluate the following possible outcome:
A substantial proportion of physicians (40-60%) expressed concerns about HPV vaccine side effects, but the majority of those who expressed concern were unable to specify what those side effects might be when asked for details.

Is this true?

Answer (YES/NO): NO